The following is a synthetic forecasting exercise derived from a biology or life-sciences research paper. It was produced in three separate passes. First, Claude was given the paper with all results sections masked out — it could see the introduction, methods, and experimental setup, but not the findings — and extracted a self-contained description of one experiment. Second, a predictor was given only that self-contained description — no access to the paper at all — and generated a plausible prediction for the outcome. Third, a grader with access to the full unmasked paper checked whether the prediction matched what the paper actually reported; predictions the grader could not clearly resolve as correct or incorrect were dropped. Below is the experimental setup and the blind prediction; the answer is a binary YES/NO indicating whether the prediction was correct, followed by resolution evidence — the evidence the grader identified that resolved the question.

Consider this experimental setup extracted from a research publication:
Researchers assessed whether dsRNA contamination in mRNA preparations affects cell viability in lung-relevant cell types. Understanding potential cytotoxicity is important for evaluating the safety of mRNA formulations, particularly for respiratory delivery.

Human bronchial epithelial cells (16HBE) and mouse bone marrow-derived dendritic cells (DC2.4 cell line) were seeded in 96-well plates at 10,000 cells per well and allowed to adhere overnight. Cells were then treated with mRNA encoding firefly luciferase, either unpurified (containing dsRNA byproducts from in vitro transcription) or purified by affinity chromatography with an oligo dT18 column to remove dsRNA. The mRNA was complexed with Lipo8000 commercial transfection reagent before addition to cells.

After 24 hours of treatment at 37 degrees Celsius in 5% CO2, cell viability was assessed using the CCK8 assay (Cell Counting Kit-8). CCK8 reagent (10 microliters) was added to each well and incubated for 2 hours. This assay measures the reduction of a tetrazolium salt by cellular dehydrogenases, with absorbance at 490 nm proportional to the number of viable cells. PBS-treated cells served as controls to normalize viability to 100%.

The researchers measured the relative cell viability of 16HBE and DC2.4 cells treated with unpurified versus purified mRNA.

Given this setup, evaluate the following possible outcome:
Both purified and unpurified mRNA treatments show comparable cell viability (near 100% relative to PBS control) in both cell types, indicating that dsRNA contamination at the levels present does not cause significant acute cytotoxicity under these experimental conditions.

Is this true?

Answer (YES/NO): YES